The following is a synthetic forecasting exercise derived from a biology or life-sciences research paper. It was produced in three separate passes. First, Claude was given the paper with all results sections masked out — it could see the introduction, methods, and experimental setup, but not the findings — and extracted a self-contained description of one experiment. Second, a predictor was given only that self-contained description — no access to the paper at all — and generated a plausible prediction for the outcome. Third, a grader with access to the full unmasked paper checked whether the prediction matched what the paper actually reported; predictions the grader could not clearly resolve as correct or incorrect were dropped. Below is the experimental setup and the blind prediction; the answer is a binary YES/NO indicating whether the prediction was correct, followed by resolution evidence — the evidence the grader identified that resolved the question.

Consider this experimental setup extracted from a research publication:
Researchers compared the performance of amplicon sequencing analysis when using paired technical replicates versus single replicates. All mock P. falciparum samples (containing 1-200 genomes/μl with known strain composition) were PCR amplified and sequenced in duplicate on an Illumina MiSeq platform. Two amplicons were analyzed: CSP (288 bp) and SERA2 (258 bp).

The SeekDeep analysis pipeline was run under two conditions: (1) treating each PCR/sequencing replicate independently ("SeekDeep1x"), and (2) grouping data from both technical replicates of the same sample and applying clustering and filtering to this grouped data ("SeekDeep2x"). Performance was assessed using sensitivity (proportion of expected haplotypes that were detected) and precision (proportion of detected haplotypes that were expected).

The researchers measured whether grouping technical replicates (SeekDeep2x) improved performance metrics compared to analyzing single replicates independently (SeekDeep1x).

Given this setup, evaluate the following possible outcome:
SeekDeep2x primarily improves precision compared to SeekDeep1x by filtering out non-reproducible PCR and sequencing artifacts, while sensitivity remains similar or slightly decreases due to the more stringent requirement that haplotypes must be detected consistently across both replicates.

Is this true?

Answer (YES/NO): YES